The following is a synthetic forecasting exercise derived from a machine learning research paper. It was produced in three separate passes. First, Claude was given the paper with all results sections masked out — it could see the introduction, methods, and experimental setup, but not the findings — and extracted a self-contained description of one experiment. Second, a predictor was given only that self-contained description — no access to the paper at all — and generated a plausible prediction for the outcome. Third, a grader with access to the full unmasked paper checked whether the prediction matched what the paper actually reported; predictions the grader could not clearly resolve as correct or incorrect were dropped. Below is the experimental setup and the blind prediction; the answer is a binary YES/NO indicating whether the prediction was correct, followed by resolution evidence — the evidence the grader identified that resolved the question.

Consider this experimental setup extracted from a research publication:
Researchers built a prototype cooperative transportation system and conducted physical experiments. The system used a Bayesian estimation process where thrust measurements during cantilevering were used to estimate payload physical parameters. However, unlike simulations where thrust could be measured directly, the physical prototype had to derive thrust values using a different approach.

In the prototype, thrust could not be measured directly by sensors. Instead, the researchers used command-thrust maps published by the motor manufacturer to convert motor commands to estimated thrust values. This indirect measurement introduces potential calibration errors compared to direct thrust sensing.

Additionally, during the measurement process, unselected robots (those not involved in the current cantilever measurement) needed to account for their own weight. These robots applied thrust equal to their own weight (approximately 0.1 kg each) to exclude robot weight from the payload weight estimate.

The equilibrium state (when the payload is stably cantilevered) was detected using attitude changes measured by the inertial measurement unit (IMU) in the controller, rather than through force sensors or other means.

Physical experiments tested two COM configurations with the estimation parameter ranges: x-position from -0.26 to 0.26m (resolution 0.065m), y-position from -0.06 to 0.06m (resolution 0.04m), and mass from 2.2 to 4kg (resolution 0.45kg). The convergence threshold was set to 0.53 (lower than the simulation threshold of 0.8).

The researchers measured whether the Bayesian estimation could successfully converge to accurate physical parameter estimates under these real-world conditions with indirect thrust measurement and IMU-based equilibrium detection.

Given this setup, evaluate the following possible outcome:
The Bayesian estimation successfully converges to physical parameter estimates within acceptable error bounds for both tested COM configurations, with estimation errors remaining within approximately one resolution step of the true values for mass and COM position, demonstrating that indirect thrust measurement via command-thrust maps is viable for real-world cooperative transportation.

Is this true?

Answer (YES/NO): NO